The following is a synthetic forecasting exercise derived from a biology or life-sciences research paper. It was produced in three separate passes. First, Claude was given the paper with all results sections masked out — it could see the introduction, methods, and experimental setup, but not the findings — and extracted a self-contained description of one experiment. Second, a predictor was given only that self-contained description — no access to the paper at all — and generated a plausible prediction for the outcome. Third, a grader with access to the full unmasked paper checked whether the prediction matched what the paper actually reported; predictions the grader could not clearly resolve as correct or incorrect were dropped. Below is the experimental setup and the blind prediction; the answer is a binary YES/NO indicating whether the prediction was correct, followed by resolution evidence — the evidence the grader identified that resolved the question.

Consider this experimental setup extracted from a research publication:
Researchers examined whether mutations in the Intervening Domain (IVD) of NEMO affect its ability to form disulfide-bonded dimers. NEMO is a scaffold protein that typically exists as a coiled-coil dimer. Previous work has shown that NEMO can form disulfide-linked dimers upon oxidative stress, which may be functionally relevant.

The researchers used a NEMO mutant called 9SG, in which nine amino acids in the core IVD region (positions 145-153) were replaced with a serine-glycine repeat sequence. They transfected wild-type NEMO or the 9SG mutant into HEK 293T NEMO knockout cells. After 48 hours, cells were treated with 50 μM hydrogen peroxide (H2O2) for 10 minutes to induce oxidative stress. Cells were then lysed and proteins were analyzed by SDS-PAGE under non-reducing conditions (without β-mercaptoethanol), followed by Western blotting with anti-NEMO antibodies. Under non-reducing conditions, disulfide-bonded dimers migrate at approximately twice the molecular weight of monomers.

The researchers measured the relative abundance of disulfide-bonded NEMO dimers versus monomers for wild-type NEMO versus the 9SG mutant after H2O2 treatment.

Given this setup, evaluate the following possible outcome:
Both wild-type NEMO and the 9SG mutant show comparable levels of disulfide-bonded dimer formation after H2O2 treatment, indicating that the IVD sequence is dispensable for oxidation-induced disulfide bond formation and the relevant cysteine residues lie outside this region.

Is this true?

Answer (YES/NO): NO